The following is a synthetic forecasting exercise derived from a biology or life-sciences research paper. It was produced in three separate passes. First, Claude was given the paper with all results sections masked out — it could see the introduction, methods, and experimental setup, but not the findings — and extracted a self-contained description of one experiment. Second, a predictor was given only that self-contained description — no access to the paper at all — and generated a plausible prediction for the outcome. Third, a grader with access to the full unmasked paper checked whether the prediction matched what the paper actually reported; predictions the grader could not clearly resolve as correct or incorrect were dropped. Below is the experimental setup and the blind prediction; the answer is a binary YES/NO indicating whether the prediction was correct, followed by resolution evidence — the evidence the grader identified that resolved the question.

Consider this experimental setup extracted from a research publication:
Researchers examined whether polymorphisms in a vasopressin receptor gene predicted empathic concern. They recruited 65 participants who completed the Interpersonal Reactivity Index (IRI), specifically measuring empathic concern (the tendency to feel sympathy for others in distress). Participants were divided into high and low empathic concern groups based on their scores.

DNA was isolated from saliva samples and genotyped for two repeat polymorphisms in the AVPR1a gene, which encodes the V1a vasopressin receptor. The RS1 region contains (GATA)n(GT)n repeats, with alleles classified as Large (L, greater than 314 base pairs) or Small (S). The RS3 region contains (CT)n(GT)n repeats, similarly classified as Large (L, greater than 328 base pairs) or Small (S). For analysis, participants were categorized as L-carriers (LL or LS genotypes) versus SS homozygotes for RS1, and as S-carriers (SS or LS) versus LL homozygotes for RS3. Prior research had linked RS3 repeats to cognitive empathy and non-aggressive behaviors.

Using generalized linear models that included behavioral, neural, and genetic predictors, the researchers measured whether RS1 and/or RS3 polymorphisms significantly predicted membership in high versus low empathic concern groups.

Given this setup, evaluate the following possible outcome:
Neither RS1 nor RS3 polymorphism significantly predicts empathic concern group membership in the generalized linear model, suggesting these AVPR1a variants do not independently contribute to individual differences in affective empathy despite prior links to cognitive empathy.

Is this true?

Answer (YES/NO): NO